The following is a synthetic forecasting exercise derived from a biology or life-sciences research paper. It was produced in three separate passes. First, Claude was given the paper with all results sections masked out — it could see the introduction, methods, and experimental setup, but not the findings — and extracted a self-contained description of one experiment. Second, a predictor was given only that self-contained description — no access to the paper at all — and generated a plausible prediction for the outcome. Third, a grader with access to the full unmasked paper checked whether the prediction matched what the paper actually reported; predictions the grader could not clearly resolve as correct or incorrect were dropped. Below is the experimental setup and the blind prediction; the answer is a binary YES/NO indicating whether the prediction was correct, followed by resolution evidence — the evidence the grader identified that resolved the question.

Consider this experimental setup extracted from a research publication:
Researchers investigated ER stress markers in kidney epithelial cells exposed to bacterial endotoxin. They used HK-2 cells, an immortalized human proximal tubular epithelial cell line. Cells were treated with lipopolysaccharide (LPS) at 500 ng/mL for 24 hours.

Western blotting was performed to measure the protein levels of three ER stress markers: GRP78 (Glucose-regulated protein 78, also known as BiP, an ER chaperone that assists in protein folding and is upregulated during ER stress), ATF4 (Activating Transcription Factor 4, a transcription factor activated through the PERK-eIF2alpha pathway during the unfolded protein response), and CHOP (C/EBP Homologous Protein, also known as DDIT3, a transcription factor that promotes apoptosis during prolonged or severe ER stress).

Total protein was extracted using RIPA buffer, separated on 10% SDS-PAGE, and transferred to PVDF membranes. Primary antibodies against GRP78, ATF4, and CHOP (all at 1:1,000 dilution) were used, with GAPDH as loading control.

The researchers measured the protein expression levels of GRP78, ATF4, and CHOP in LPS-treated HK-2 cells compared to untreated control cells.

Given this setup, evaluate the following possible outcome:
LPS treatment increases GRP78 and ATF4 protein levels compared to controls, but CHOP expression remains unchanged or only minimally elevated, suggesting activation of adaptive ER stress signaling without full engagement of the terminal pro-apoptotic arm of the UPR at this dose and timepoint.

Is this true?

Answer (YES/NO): NO